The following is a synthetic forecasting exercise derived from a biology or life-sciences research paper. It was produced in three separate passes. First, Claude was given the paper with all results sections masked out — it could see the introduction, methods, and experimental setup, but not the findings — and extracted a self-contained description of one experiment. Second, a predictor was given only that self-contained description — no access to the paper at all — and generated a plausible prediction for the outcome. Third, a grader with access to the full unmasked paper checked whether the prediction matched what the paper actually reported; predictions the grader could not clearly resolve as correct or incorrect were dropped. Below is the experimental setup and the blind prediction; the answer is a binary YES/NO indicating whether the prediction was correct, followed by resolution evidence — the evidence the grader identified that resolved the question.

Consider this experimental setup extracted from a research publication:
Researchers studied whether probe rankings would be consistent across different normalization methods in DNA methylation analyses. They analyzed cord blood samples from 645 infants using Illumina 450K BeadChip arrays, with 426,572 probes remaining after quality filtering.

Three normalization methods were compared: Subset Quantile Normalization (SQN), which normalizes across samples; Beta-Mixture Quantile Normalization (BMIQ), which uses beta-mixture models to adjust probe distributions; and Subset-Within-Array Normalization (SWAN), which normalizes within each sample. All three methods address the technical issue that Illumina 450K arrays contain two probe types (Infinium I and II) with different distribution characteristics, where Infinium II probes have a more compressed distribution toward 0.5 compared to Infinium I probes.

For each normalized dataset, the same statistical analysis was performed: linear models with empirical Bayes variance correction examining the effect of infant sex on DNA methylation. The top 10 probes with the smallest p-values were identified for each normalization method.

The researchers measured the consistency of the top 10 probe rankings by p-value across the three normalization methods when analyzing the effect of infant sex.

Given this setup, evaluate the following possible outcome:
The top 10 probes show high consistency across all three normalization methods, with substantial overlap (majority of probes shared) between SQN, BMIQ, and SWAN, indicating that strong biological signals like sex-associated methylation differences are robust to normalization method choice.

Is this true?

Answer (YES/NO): NO